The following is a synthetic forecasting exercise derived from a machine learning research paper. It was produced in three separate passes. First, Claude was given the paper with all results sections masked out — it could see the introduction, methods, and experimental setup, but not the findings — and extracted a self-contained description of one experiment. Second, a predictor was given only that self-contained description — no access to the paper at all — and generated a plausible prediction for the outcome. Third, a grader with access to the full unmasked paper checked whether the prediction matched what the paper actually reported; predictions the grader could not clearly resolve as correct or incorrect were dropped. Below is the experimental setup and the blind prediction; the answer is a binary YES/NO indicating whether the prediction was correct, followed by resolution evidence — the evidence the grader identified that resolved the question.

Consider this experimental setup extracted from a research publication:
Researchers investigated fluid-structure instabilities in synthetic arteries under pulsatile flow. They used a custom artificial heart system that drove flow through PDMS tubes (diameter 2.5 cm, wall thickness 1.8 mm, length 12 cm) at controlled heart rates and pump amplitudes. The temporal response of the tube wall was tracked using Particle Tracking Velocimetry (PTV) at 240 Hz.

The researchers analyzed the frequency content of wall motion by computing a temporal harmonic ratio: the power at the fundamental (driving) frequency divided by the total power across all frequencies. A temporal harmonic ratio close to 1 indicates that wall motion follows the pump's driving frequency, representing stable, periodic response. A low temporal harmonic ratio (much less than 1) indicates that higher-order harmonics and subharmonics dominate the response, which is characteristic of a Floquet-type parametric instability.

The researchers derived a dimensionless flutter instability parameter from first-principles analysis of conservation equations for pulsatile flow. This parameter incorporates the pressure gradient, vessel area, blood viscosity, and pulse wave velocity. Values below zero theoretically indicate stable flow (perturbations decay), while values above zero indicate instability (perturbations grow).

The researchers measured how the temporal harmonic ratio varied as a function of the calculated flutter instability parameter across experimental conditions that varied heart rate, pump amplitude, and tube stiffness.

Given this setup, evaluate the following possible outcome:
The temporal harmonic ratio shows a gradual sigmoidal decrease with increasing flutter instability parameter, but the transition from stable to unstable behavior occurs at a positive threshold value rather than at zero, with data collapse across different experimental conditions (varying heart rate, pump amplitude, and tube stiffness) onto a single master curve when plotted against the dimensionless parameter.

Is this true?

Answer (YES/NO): NO